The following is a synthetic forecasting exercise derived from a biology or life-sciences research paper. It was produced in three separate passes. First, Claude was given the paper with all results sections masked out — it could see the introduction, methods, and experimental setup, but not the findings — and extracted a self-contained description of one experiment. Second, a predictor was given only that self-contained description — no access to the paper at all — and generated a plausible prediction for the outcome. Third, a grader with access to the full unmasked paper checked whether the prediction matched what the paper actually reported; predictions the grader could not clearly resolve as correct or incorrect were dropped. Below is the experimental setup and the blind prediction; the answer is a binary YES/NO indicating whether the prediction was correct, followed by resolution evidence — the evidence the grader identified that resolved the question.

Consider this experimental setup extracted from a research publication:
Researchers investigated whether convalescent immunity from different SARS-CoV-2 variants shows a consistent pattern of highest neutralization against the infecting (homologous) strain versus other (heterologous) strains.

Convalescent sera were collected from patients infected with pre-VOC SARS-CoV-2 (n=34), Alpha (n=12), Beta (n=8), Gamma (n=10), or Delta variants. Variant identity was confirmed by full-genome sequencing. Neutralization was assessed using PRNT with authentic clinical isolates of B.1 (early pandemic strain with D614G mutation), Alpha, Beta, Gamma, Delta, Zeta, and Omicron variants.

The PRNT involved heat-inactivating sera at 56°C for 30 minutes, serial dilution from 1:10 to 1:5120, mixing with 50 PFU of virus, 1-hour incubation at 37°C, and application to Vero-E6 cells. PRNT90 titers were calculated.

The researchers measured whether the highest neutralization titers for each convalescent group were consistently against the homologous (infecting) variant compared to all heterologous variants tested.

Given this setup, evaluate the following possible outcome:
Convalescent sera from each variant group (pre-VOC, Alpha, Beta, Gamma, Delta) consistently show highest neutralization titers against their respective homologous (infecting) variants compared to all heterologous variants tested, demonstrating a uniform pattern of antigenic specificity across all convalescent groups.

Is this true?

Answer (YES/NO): YES